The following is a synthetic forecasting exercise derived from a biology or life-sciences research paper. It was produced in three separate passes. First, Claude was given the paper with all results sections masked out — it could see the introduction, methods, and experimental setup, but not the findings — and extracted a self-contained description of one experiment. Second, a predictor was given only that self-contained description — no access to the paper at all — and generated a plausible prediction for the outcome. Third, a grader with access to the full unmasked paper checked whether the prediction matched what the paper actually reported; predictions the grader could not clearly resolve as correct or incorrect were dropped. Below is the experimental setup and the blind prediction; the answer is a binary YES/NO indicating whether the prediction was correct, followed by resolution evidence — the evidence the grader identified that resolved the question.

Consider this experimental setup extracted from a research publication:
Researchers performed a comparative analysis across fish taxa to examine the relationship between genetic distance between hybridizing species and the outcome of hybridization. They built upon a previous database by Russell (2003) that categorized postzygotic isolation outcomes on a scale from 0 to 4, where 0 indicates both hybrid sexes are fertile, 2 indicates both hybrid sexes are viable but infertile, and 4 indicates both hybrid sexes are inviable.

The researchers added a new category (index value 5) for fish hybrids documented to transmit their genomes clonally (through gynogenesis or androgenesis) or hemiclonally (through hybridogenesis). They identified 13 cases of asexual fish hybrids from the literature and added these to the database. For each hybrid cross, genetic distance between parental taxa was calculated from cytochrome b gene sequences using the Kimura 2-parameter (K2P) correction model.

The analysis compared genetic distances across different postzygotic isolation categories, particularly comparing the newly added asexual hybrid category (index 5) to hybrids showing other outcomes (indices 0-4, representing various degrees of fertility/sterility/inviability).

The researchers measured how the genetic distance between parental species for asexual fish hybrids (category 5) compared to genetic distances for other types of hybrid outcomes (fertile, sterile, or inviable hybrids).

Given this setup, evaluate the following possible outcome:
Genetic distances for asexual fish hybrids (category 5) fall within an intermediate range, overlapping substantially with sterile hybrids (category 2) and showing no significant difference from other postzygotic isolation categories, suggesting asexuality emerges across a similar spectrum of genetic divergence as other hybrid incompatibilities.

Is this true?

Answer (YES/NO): NO